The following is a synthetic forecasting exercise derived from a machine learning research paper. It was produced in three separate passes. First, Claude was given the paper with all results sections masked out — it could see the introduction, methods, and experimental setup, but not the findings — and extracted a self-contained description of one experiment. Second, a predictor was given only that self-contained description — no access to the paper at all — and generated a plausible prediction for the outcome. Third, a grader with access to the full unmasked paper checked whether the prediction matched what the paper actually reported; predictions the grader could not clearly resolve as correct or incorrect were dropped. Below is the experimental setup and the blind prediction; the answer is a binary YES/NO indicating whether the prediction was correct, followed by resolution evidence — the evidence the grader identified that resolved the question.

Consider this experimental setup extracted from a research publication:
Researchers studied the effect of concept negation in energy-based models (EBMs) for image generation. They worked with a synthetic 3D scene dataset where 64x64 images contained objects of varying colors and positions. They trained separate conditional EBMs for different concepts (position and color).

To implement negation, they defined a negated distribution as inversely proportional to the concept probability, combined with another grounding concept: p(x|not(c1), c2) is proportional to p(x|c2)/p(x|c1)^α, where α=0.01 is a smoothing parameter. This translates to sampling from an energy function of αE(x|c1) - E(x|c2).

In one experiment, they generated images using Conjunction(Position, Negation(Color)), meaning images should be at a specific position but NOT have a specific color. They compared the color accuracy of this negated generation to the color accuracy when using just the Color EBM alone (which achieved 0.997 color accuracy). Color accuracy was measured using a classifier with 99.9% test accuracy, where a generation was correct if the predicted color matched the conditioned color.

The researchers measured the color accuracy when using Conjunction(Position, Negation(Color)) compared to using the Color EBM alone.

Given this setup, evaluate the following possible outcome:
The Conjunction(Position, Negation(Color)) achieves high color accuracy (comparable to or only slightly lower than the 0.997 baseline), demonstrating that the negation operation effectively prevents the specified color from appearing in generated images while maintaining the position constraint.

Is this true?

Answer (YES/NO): NO